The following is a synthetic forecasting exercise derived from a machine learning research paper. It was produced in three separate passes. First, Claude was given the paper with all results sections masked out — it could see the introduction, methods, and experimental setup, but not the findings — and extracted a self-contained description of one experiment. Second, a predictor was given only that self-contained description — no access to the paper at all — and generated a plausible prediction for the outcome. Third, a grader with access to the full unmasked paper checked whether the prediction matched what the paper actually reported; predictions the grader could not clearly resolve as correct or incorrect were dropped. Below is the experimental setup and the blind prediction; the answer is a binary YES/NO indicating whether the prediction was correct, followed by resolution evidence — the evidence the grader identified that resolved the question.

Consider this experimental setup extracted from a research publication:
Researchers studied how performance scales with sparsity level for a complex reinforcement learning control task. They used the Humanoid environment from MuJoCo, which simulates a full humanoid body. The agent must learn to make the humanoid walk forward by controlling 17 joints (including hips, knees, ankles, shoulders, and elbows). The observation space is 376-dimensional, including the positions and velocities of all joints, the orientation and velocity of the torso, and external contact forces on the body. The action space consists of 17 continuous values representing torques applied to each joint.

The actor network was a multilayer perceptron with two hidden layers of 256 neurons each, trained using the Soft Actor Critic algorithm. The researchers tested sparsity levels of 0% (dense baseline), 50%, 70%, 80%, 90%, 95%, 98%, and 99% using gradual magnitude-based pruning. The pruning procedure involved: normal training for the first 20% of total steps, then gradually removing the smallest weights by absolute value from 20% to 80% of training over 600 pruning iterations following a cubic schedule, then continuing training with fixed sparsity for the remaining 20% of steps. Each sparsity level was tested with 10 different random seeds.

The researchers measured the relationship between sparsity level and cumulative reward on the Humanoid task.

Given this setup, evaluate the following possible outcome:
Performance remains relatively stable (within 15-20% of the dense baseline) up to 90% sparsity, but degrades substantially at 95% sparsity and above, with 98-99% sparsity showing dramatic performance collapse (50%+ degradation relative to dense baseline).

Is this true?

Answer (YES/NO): NO